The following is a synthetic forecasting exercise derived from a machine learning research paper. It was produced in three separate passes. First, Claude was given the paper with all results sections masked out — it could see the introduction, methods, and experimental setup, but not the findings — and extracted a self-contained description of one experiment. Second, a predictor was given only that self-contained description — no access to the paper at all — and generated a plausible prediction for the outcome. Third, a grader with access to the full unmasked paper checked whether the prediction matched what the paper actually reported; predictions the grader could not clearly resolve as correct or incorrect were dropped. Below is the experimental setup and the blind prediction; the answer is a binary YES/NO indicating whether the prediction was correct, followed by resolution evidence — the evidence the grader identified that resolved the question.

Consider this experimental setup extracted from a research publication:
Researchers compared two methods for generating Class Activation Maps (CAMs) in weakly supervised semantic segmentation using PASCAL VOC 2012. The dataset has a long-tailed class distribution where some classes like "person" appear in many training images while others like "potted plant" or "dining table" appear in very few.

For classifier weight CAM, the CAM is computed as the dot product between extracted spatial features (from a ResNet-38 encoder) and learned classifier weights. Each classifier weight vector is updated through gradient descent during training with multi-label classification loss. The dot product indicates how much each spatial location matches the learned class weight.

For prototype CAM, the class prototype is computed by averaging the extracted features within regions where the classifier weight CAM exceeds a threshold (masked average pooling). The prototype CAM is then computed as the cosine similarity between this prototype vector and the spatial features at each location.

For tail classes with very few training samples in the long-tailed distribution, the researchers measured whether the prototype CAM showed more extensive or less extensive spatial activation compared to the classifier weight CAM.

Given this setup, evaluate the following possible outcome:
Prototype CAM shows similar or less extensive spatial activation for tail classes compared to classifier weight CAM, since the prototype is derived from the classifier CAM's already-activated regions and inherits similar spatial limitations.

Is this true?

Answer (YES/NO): NO